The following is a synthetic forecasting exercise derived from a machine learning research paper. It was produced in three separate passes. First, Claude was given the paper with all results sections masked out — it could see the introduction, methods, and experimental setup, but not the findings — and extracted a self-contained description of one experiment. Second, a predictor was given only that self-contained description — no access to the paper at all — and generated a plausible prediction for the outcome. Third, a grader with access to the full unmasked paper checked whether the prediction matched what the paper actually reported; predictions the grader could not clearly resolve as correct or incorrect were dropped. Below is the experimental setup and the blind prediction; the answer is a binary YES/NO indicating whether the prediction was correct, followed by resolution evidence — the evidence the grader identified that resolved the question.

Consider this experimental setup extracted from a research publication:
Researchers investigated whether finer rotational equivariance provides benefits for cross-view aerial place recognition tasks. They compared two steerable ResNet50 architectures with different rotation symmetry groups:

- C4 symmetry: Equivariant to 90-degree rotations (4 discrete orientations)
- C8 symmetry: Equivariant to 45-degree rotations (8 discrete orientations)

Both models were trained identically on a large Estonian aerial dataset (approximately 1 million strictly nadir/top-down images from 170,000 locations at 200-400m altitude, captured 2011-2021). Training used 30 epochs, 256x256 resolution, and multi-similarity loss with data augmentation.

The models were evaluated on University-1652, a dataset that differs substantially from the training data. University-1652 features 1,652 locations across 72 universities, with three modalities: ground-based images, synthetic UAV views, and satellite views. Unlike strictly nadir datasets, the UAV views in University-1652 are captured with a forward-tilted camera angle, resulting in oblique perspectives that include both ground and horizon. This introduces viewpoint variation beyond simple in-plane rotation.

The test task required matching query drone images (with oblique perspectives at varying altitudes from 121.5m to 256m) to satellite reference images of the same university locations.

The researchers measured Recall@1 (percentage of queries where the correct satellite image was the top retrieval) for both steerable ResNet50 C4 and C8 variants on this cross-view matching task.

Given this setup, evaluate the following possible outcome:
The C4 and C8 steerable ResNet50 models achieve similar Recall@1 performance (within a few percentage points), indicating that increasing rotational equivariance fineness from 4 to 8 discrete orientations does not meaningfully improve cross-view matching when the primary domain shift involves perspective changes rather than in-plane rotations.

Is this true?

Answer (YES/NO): YES